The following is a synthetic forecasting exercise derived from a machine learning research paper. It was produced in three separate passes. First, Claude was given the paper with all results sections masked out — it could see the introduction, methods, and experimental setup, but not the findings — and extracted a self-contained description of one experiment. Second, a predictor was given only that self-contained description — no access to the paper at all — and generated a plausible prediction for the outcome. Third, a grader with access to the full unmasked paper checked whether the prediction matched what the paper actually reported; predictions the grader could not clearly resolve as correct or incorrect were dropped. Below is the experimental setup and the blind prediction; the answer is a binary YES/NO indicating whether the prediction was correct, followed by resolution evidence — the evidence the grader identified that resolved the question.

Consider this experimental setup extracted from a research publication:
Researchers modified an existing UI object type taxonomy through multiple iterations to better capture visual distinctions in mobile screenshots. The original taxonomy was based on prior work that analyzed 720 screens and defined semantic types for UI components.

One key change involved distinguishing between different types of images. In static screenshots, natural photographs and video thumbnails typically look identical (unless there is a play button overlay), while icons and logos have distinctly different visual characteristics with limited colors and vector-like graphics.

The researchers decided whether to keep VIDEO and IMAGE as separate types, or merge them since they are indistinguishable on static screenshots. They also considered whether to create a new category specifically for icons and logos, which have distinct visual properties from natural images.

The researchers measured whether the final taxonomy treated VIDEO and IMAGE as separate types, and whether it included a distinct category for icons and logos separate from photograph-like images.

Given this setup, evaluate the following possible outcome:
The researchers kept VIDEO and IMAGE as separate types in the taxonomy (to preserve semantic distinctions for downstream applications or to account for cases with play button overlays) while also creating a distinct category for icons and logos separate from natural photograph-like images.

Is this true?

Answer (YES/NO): NO